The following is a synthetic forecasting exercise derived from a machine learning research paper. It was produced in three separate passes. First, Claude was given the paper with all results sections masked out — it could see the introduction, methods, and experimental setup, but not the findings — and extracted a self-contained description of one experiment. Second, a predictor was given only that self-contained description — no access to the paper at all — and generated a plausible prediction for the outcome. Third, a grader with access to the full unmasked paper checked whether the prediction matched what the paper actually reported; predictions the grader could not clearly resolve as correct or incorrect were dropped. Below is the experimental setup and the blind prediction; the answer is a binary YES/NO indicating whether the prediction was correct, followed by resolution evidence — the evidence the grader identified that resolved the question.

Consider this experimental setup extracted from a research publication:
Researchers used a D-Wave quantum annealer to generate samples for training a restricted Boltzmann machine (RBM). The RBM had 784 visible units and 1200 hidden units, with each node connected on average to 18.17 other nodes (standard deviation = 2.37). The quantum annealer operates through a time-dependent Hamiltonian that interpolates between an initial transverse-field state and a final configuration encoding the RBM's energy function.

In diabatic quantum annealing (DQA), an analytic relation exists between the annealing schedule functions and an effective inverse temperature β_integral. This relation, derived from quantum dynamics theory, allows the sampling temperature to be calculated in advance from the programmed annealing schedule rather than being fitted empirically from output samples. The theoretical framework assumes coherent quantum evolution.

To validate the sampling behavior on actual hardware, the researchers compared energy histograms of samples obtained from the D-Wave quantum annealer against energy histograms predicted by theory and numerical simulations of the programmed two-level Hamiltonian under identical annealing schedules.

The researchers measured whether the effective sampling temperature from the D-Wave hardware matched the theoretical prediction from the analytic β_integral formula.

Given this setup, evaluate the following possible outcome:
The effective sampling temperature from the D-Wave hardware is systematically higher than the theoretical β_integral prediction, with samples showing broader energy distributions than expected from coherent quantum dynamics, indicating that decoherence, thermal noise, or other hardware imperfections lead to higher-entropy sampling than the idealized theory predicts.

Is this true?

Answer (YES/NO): NO